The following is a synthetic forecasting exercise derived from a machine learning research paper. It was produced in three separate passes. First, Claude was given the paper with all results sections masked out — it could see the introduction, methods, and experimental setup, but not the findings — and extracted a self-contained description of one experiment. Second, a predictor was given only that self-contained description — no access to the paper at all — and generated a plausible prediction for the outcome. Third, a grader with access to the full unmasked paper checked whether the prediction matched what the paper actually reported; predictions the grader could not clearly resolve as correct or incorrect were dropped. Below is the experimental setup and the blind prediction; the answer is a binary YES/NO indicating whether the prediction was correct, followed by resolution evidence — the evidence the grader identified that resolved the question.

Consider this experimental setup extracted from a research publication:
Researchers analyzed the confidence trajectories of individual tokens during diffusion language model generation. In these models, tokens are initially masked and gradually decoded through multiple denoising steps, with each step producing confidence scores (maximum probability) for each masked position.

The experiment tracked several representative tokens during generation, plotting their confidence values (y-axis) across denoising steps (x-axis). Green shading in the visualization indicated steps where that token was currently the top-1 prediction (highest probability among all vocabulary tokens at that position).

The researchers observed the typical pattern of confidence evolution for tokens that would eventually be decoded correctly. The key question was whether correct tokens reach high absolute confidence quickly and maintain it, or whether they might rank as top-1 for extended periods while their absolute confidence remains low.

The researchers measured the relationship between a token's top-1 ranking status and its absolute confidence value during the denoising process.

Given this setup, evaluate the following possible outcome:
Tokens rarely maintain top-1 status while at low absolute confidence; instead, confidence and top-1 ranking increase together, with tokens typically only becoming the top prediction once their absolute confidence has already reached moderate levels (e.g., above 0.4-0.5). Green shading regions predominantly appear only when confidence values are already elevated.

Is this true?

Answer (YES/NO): NO